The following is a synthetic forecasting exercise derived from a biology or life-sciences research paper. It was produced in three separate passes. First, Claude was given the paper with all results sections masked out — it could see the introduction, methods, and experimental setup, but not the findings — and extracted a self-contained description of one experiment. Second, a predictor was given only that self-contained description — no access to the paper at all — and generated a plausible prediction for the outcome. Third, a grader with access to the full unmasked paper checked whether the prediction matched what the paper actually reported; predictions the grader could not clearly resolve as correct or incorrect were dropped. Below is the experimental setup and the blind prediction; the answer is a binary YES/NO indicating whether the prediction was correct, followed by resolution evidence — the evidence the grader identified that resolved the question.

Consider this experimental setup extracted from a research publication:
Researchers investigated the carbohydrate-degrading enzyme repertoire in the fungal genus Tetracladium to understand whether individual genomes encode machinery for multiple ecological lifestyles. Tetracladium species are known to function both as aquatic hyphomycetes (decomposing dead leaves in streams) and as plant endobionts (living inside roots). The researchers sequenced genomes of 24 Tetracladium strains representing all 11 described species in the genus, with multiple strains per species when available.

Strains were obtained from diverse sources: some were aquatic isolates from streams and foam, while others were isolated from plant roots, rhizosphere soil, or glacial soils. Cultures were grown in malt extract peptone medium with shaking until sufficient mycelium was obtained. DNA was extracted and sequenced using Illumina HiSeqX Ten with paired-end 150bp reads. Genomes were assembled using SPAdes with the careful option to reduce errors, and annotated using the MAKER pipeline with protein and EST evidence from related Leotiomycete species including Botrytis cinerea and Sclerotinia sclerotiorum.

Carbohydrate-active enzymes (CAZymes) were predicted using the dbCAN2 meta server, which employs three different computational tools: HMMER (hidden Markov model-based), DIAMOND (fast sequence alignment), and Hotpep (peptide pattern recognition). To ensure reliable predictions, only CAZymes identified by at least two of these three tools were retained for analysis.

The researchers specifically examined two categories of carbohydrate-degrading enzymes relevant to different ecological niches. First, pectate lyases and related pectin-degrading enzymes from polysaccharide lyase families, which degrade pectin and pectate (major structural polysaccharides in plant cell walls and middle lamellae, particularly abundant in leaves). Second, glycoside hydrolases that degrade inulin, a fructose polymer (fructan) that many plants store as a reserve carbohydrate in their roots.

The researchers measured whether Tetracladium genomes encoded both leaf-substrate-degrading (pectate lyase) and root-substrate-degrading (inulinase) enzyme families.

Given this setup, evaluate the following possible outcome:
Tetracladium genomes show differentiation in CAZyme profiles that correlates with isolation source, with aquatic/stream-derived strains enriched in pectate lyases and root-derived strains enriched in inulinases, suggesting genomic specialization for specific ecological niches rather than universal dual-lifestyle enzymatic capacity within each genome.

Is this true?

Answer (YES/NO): NO